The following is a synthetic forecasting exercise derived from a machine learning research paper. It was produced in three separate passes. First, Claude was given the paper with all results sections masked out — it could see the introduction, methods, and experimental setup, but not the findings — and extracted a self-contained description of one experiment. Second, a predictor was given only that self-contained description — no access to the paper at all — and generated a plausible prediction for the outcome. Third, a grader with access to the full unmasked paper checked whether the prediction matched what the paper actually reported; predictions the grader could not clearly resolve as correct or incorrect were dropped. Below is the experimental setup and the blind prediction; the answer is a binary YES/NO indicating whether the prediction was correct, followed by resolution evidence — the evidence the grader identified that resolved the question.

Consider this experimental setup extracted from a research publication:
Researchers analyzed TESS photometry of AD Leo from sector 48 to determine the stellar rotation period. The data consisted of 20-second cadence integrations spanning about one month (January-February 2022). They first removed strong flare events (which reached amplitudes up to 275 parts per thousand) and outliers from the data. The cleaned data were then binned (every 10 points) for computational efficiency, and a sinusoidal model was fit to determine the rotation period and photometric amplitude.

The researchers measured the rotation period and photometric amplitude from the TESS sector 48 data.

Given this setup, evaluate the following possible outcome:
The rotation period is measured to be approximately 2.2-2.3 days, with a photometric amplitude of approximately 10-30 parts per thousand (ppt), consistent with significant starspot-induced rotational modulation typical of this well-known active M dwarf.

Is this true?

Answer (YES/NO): NO